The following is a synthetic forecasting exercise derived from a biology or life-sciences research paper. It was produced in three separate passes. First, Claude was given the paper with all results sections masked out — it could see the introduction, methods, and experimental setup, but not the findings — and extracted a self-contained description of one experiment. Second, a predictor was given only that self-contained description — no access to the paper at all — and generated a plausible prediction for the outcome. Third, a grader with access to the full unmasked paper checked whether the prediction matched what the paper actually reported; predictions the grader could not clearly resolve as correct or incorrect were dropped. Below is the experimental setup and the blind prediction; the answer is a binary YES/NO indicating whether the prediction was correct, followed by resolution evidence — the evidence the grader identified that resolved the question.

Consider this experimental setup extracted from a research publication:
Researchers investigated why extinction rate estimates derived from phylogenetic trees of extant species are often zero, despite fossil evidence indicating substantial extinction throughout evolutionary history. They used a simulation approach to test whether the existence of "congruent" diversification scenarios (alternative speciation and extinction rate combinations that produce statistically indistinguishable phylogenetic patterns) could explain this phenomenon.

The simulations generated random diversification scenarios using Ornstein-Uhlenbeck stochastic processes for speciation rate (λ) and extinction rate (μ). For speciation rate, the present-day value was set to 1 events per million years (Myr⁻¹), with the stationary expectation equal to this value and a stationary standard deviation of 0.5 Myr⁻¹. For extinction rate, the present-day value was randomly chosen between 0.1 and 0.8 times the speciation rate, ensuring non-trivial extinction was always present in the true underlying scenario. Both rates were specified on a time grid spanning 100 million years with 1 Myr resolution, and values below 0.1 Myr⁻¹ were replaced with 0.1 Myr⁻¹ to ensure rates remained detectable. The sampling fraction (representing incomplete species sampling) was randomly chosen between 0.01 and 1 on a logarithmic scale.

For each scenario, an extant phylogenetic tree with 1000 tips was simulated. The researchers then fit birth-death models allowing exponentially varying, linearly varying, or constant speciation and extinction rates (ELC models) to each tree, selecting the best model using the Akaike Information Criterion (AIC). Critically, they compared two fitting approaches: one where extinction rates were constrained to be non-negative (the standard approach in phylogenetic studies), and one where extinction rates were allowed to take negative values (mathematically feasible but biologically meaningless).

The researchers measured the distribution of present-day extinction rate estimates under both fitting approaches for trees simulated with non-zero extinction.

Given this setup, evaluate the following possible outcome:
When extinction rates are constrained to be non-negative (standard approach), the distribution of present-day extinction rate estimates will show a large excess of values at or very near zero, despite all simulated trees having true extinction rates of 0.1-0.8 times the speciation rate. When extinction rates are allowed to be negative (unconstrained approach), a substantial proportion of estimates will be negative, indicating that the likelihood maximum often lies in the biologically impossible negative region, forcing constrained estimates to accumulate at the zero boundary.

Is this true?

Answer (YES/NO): YES